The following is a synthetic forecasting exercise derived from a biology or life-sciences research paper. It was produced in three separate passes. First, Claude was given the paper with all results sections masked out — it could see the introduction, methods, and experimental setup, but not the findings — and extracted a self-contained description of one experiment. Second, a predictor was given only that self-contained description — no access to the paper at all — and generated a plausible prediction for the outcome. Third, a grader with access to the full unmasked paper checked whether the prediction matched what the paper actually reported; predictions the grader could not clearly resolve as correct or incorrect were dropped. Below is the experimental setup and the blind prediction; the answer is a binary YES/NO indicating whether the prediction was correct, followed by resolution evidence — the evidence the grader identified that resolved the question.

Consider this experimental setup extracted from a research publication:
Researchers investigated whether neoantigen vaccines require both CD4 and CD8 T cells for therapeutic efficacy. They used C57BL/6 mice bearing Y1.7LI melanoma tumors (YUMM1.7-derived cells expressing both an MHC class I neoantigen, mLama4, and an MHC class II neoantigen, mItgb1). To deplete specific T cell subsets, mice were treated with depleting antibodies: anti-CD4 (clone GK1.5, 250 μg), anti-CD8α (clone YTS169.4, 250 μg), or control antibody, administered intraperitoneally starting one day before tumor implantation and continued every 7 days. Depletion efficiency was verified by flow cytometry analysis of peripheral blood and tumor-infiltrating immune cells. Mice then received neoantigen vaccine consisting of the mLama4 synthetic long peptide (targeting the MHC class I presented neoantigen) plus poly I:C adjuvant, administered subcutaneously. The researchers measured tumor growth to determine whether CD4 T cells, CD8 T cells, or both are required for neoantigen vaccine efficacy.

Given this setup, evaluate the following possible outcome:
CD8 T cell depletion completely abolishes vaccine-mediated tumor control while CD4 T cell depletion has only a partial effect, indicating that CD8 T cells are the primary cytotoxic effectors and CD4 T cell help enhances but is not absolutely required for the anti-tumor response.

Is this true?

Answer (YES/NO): NO